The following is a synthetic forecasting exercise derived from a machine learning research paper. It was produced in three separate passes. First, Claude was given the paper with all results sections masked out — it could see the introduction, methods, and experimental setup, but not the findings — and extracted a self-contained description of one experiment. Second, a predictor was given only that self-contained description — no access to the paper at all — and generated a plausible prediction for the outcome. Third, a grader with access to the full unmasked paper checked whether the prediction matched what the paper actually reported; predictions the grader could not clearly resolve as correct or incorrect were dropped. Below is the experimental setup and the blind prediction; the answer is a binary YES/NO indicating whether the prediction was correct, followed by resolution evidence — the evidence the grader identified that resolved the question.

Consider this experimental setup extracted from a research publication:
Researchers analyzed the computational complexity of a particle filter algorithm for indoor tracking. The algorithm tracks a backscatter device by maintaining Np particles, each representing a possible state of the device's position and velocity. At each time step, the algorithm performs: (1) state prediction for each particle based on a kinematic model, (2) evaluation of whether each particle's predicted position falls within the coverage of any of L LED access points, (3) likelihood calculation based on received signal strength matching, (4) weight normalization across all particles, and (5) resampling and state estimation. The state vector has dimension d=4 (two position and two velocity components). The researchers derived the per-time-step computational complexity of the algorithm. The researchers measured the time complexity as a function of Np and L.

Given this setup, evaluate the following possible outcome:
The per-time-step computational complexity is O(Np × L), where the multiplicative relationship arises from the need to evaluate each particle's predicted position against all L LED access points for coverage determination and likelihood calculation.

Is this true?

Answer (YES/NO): YES